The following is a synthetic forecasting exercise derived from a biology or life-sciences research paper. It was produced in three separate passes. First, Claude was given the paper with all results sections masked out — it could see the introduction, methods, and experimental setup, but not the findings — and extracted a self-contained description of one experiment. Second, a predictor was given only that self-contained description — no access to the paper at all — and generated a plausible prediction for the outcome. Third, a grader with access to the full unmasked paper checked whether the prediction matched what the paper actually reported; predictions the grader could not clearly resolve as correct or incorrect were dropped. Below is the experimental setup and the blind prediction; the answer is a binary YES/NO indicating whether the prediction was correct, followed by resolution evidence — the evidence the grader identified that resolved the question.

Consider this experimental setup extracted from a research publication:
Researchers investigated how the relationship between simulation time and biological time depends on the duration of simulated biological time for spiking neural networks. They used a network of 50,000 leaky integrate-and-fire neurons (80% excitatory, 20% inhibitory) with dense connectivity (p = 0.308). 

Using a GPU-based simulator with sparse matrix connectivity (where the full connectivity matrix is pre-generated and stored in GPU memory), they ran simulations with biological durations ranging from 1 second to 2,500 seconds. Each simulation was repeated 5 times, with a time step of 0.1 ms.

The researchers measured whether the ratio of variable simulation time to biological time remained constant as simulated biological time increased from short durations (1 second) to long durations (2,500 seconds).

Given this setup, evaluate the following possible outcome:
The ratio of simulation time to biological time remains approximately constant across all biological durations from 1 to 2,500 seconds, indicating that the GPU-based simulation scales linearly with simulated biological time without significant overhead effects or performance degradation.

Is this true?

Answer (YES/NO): YES